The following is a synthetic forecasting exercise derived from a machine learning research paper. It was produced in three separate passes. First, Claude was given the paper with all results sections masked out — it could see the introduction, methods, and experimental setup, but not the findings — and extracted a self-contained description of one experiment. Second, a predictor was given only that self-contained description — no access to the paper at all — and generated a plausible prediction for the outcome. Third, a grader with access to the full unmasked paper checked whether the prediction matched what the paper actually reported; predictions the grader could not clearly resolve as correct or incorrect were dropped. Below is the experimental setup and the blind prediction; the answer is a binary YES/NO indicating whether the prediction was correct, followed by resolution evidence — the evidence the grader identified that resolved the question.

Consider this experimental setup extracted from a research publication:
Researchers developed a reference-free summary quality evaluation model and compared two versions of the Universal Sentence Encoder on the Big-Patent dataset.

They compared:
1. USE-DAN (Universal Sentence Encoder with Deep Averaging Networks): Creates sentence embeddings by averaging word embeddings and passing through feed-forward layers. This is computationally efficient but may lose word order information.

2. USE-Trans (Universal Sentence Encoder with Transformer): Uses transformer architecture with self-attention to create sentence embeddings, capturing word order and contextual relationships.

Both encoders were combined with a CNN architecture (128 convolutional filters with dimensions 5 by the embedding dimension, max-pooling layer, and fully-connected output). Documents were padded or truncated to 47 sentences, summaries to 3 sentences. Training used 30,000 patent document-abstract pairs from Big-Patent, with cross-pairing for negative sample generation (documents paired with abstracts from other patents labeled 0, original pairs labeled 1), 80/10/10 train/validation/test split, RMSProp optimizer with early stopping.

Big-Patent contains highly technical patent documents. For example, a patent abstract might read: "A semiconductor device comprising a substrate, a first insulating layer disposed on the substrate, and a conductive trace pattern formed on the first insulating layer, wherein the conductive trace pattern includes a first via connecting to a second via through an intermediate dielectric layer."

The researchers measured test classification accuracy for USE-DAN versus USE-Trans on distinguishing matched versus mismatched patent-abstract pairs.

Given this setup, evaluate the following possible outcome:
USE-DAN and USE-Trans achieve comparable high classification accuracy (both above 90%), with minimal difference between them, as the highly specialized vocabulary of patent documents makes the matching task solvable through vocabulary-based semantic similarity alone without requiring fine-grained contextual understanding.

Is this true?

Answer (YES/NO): NO